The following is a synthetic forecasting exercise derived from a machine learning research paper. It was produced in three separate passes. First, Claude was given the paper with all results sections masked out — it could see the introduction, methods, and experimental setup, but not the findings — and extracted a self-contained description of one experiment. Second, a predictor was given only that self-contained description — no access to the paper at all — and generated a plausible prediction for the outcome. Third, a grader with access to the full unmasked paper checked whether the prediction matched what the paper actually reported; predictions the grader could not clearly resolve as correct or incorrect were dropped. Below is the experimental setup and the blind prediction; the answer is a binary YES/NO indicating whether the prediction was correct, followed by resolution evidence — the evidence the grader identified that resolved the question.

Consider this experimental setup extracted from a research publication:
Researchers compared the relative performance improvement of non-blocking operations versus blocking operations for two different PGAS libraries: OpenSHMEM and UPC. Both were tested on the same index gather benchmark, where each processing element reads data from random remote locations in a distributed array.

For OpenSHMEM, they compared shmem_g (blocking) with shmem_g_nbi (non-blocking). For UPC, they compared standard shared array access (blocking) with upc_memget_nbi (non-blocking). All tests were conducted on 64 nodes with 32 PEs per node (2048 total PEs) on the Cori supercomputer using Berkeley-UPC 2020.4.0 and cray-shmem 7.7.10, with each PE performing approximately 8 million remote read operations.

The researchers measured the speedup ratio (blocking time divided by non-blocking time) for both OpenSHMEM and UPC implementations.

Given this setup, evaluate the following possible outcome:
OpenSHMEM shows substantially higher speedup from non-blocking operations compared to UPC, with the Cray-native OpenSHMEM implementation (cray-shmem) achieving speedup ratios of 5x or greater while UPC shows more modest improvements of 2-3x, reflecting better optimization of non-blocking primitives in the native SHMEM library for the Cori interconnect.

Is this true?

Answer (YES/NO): NO